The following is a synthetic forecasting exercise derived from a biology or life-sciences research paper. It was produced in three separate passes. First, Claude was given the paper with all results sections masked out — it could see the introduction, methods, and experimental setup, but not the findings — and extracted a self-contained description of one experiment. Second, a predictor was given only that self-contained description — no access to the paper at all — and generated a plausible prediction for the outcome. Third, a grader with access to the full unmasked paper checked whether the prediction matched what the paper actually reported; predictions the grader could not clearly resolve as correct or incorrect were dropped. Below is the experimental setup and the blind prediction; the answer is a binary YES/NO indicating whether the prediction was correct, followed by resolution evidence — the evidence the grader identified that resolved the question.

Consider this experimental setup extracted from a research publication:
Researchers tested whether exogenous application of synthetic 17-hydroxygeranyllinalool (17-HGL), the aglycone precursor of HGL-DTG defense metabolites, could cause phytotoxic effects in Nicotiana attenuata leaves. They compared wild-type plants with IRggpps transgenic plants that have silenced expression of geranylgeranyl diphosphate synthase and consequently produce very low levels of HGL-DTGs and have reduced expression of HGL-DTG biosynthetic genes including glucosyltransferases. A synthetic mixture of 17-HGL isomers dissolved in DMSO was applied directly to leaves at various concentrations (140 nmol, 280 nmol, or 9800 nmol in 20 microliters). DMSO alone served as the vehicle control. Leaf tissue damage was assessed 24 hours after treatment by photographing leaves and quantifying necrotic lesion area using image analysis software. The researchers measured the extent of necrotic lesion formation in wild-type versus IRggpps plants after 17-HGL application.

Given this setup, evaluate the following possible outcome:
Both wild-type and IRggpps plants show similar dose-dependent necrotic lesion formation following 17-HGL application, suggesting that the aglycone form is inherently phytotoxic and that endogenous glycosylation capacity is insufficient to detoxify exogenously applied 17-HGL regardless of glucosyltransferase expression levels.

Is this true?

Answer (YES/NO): NO